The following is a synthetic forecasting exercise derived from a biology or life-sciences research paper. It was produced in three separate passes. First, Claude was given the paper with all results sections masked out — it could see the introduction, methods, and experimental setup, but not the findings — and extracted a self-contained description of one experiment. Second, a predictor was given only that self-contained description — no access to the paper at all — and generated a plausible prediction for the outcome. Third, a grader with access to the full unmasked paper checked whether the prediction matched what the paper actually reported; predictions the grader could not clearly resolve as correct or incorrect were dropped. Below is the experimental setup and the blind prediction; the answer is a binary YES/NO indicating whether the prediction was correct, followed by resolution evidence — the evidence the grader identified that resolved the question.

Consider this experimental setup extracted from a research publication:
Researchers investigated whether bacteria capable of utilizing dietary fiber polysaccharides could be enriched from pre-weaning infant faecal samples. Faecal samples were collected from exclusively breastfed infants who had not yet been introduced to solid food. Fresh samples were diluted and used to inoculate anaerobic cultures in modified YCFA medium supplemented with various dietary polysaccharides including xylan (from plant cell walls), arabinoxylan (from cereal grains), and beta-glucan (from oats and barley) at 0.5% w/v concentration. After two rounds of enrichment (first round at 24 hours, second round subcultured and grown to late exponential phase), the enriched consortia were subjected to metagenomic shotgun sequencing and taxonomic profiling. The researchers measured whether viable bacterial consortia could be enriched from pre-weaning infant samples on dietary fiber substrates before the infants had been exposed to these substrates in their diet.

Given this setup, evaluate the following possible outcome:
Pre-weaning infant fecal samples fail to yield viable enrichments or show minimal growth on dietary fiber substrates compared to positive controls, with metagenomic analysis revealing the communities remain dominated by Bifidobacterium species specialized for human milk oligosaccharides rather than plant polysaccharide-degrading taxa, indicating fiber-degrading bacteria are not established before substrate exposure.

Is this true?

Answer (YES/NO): NO